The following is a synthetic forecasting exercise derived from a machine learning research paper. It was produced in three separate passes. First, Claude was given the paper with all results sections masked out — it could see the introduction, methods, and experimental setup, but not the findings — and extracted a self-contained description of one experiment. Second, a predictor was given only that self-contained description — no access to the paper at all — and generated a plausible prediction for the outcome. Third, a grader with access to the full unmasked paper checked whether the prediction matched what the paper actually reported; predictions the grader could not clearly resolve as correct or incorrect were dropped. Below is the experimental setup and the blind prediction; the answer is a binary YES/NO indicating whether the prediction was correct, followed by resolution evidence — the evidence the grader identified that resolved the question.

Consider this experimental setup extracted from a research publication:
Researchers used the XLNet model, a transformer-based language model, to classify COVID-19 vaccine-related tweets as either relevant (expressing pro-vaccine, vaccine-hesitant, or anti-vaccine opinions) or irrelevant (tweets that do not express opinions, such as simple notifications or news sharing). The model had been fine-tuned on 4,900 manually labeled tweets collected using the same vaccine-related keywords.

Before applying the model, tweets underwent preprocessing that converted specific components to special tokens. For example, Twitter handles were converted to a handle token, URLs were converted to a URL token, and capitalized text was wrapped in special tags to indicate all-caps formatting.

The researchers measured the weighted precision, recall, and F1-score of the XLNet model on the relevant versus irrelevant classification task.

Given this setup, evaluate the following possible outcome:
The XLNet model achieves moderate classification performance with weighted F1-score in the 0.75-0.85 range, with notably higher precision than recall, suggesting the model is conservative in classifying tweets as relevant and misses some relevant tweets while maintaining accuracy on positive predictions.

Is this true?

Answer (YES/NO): NO